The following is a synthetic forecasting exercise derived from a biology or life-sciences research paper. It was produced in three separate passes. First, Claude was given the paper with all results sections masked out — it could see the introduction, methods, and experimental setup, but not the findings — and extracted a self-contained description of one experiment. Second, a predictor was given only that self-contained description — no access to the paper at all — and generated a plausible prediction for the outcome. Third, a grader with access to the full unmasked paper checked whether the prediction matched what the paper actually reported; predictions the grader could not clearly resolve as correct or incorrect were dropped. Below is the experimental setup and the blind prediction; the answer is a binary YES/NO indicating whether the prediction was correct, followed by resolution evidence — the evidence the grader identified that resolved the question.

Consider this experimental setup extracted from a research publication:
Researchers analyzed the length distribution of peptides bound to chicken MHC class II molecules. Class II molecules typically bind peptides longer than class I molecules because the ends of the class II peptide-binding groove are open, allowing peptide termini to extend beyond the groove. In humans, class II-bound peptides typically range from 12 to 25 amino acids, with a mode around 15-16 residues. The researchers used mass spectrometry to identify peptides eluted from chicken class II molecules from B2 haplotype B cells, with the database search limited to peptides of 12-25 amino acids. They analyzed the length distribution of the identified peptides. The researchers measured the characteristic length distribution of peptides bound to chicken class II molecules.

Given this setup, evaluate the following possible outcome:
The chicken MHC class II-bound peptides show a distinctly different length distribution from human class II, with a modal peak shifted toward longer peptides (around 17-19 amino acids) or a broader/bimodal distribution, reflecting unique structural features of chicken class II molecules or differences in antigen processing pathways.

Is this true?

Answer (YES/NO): NO